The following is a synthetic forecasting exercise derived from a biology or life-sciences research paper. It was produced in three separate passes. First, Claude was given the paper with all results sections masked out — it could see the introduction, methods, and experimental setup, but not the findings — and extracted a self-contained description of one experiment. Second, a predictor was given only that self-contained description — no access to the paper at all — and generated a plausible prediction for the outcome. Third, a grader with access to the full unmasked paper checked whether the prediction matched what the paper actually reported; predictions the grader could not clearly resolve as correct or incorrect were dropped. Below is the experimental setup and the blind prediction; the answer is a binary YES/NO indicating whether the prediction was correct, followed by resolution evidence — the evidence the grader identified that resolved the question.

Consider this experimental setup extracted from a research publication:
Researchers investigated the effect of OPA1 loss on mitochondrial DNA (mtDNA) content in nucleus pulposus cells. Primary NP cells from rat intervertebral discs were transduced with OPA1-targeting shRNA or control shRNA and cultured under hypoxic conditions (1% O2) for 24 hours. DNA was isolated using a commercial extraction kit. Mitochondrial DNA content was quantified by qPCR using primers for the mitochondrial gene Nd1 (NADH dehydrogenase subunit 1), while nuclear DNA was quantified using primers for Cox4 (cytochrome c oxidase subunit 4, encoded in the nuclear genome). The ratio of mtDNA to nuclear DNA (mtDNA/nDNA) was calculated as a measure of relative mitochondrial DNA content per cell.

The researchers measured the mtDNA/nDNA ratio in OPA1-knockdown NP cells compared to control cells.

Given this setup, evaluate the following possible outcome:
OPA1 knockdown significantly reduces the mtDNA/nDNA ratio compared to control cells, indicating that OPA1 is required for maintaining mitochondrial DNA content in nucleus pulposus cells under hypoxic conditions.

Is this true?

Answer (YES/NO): NO